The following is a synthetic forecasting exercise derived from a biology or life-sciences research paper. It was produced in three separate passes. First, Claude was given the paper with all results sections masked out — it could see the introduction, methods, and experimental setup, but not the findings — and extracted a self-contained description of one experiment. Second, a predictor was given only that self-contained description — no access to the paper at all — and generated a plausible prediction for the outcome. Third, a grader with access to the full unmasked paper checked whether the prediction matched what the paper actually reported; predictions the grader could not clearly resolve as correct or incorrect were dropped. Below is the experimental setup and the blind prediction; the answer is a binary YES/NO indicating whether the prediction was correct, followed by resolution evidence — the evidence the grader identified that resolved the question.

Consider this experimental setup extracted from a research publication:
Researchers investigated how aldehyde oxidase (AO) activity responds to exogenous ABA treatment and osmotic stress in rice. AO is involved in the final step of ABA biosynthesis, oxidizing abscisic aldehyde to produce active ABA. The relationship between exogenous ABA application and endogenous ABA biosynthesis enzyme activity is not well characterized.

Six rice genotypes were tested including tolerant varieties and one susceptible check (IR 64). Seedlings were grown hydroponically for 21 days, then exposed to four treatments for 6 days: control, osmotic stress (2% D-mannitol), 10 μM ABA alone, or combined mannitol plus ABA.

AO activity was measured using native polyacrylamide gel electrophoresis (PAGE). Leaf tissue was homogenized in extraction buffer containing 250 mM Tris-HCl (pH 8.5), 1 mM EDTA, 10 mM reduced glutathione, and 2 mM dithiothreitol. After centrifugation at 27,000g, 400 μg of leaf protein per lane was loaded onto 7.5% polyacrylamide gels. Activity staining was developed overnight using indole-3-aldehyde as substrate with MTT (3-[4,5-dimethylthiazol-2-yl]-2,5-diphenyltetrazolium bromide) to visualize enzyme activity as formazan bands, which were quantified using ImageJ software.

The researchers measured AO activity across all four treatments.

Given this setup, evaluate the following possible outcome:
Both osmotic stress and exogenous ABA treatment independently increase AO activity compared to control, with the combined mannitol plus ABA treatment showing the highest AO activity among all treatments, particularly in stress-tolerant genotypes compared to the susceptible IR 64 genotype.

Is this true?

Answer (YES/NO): NO